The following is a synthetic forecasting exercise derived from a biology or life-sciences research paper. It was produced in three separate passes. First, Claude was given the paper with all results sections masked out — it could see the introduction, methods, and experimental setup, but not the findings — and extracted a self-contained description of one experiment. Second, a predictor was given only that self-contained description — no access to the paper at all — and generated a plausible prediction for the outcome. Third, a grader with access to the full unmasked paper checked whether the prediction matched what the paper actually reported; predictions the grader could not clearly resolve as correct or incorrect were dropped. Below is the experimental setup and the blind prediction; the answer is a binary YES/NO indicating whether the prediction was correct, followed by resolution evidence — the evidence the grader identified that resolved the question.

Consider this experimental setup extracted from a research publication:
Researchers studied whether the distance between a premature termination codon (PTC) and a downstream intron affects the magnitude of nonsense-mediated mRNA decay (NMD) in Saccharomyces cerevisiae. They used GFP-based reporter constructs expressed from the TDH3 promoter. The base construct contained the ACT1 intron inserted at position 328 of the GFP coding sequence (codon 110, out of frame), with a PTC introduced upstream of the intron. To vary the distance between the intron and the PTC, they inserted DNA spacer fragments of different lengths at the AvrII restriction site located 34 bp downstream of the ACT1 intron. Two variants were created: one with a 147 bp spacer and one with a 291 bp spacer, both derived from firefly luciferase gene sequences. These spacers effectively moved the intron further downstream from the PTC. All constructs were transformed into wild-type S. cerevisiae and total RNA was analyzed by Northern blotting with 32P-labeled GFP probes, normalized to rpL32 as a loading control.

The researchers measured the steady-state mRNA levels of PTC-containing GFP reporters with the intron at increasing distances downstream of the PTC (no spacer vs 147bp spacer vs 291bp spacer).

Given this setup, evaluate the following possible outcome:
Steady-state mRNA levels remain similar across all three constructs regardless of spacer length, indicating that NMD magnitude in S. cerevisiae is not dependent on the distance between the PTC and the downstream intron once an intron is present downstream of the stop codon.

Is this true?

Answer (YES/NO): NO